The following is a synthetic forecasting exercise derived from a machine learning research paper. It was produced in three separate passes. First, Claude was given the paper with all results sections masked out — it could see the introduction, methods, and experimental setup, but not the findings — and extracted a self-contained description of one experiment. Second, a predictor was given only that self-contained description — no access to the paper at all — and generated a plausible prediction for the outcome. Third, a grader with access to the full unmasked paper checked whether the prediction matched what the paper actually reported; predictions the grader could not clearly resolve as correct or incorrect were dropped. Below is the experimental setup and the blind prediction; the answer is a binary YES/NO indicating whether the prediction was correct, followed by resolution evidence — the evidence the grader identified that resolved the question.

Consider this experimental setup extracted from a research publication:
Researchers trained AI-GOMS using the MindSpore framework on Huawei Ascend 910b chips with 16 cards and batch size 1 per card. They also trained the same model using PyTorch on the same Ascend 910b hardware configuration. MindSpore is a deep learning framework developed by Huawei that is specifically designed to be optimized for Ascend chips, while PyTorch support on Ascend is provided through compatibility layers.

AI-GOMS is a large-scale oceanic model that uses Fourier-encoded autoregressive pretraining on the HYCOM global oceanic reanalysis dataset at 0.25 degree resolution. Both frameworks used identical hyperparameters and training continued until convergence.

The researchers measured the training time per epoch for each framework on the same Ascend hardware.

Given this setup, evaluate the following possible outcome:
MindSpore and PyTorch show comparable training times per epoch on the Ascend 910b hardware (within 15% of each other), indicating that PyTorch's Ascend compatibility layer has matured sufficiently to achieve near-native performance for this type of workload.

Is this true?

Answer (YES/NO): YES